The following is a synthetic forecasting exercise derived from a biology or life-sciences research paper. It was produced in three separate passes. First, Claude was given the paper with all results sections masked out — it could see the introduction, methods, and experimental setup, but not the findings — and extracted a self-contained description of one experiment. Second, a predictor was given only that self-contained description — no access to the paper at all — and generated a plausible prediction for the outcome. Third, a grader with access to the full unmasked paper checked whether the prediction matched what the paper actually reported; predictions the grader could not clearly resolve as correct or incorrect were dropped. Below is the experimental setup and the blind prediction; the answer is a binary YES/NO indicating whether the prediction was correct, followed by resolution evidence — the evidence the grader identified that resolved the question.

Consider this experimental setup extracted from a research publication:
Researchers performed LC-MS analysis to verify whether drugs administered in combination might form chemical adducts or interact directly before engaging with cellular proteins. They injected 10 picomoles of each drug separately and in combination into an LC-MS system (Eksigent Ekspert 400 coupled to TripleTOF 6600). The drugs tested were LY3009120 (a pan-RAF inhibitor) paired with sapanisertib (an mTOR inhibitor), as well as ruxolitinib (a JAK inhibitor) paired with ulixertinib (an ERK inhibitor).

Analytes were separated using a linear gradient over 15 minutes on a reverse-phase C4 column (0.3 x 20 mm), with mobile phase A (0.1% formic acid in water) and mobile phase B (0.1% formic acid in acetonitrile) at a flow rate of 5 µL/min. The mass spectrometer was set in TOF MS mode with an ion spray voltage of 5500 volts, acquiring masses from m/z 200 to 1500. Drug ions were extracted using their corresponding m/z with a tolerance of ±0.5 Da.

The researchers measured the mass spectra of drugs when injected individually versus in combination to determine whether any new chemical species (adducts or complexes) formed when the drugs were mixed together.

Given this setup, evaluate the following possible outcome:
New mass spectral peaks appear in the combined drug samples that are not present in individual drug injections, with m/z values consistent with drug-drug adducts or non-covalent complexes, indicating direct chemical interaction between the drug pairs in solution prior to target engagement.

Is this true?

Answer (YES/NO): NO